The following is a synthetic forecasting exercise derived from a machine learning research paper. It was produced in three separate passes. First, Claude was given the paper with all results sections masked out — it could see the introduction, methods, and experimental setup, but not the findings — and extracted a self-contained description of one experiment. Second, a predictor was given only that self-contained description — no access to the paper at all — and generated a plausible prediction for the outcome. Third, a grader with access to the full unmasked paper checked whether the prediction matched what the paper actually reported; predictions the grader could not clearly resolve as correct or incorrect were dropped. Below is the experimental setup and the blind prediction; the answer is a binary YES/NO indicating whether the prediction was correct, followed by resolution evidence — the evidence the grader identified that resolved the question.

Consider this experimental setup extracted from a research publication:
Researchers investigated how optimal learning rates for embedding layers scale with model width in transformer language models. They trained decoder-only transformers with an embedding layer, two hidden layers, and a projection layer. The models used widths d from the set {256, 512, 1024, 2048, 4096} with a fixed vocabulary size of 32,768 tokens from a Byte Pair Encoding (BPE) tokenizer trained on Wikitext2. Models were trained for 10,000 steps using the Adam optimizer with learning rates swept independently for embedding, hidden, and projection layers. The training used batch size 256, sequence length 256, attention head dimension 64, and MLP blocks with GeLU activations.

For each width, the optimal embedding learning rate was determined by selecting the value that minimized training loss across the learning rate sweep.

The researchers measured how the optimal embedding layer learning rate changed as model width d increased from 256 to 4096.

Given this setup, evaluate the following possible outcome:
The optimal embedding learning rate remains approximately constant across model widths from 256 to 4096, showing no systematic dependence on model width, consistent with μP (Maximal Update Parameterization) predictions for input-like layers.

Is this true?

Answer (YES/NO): NO